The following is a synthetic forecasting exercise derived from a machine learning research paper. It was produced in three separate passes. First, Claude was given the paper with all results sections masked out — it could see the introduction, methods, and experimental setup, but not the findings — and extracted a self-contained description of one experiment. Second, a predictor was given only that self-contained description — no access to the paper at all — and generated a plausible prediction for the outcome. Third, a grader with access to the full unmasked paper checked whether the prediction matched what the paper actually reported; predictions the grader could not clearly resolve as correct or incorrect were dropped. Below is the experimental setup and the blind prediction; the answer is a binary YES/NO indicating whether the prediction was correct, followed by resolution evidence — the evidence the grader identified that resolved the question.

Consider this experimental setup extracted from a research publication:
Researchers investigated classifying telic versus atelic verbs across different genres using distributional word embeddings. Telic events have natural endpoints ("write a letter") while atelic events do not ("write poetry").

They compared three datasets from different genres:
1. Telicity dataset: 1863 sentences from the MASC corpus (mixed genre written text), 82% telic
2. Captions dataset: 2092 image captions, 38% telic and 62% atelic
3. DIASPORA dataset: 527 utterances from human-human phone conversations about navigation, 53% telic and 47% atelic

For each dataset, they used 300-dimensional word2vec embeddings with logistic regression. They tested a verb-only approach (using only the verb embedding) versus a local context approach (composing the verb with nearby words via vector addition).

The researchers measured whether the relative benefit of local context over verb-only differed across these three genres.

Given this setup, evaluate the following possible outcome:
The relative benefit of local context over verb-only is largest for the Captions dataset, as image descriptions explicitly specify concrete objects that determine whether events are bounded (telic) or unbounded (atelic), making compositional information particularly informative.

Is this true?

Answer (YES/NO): NO